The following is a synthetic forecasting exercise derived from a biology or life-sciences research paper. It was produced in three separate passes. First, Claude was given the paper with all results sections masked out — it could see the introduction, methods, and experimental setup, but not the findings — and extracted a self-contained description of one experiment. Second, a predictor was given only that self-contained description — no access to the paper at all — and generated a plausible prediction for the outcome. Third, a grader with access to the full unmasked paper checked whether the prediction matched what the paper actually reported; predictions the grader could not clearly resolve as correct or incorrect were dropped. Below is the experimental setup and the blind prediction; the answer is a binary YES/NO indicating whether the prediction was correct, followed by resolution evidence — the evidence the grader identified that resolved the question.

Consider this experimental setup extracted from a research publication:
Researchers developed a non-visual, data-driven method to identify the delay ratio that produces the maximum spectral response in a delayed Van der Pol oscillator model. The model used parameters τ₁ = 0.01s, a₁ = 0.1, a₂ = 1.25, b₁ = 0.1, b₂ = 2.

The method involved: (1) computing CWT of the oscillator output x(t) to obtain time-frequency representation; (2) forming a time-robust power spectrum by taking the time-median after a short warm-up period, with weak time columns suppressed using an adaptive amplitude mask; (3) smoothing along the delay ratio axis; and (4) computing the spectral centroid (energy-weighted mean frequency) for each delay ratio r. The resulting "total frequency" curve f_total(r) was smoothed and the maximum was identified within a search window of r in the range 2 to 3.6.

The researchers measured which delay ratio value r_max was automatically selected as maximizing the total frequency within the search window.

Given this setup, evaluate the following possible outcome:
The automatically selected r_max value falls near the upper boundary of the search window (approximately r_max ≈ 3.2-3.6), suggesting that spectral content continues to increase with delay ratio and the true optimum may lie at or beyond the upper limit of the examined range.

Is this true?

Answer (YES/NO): NO